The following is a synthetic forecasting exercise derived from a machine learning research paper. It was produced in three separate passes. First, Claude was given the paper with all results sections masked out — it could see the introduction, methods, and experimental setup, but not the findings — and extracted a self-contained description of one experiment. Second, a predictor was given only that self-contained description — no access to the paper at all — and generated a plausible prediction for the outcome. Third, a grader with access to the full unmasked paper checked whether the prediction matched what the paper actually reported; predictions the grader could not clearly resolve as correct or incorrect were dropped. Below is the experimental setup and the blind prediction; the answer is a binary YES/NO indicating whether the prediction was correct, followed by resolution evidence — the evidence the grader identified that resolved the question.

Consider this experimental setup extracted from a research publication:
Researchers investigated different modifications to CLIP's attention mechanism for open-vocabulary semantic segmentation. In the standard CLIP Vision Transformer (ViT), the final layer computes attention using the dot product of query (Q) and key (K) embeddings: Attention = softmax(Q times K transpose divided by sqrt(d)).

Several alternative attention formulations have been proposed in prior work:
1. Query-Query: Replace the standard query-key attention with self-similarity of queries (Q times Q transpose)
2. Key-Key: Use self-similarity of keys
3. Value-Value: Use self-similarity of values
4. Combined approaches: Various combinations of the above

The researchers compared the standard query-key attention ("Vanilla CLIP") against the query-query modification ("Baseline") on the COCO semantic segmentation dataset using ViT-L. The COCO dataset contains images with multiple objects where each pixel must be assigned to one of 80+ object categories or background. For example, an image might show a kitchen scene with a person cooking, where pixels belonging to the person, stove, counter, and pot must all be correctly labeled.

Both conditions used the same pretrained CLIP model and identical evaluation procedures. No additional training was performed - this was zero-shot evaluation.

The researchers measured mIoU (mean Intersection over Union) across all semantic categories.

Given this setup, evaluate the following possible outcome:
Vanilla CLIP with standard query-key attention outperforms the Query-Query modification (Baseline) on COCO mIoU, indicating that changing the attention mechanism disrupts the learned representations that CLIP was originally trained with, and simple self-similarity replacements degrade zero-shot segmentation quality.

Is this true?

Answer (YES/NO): NO